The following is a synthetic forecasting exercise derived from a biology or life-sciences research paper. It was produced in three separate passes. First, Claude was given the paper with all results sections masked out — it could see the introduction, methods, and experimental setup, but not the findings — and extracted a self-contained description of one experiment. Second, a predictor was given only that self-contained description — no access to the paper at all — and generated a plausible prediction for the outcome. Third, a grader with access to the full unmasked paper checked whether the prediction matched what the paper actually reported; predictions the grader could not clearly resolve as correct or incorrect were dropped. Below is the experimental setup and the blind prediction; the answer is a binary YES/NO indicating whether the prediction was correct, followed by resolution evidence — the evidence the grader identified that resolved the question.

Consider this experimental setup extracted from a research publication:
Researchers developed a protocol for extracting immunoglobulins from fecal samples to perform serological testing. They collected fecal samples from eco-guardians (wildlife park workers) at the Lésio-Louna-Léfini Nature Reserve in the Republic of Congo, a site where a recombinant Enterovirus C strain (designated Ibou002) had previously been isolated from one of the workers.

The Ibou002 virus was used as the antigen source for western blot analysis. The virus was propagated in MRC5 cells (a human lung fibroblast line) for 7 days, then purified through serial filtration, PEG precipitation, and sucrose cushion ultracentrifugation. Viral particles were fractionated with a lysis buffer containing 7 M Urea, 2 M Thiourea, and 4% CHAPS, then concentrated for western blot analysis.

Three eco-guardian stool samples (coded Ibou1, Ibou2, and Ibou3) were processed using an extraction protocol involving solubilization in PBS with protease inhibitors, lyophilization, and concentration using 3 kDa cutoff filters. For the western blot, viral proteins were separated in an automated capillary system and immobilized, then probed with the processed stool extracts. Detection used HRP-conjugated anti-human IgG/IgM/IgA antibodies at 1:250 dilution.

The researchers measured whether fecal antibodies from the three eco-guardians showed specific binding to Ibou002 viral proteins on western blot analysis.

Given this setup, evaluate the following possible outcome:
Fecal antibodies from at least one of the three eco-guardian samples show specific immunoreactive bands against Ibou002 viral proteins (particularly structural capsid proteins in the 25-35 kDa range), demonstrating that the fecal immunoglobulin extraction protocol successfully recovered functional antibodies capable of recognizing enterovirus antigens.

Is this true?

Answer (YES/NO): NO